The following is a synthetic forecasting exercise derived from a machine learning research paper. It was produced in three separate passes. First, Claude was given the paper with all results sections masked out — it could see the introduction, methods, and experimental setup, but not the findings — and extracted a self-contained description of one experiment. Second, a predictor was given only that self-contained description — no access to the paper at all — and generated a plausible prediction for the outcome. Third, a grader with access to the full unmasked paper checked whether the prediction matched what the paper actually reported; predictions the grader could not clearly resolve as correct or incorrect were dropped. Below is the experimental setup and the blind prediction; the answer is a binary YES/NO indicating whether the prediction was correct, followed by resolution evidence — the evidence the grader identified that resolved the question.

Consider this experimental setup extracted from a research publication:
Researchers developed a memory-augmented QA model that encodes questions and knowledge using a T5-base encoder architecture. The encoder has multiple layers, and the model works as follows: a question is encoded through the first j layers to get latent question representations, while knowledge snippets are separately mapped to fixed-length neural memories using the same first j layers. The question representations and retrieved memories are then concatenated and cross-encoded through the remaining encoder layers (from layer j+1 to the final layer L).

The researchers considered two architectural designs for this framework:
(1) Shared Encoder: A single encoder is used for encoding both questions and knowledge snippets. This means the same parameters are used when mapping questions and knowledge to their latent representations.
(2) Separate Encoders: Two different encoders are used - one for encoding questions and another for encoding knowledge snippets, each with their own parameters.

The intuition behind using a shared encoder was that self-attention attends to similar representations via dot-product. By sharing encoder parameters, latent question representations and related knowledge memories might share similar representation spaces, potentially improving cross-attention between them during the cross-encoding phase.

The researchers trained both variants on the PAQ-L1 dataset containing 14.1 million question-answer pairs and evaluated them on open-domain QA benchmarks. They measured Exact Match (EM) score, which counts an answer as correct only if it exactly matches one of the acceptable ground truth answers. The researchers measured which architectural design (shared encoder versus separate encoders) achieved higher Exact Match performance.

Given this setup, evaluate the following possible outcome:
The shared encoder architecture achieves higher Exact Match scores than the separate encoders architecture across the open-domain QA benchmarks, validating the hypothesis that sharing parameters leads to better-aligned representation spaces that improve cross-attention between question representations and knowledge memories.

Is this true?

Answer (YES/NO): YES